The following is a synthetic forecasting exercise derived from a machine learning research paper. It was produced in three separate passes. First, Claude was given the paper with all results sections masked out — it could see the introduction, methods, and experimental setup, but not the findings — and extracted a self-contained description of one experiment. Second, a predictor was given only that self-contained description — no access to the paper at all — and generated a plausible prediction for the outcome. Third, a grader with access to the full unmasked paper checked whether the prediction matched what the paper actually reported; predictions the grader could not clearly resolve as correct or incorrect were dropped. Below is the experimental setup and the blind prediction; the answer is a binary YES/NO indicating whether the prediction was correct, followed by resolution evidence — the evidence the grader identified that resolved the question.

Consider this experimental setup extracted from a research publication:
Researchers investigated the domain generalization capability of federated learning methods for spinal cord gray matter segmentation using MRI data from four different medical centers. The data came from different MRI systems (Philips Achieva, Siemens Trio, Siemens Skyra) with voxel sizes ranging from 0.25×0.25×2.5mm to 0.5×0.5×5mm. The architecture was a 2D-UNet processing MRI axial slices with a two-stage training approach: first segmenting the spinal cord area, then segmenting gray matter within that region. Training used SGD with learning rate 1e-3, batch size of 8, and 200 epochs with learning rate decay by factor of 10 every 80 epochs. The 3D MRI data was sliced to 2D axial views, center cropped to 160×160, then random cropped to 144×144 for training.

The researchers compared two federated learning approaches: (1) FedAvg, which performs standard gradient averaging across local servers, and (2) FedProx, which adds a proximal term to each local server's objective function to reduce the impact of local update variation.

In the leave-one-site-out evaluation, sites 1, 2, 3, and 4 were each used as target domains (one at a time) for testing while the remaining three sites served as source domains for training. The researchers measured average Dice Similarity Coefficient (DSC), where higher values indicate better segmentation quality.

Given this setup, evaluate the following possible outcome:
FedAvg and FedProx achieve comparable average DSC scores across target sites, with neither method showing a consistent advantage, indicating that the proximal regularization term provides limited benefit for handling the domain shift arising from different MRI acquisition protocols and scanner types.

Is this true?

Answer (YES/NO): NO